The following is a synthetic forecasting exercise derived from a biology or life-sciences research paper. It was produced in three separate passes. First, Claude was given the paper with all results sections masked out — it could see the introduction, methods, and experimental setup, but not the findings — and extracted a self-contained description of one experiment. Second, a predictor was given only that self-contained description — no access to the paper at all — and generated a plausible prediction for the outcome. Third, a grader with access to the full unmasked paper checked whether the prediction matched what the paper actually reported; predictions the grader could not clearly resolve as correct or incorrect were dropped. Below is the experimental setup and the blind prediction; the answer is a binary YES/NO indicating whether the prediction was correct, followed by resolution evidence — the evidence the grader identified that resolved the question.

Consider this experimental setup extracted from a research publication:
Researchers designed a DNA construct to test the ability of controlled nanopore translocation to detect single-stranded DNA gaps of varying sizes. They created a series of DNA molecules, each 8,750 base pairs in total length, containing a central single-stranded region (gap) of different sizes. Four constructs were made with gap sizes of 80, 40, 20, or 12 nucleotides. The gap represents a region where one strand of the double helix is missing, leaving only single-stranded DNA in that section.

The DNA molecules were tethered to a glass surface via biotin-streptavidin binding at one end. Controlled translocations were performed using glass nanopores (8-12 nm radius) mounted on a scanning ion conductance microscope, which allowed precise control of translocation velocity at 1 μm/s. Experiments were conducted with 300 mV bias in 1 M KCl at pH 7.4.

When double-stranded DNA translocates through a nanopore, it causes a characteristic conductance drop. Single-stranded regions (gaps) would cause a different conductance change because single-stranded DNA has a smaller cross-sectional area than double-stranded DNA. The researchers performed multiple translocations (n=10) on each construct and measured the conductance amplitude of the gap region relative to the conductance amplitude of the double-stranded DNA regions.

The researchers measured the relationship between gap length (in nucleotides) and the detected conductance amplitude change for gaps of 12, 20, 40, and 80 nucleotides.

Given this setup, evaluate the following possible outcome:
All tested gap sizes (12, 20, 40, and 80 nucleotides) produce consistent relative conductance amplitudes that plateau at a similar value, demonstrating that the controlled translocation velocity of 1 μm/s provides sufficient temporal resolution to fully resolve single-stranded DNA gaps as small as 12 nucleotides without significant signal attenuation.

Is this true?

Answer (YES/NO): NO